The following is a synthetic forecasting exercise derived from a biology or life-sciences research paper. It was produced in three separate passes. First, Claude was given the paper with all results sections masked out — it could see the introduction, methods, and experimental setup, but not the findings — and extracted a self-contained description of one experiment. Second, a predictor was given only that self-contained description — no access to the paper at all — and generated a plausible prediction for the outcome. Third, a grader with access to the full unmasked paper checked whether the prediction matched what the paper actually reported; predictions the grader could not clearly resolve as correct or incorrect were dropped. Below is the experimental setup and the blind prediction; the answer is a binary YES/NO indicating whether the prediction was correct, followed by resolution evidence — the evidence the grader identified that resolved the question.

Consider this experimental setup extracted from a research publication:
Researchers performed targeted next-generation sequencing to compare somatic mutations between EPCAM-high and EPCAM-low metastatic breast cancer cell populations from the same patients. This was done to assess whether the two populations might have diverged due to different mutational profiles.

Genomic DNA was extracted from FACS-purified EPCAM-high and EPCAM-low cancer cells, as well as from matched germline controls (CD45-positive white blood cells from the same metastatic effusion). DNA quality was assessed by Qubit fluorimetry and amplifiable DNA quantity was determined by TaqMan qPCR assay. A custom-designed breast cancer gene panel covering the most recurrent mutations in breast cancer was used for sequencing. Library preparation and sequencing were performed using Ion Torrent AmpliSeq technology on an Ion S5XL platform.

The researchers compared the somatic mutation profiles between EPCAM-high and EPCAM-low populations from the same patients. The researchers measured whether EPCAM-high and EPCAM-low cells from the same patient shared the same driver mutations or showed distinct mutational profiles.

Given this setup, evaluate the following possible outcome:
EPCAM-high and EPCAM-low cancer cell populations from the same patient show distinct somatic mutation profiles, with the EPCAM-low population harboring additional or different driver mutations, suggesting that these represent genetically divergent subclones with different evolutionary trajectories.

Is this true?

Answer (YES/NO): NO